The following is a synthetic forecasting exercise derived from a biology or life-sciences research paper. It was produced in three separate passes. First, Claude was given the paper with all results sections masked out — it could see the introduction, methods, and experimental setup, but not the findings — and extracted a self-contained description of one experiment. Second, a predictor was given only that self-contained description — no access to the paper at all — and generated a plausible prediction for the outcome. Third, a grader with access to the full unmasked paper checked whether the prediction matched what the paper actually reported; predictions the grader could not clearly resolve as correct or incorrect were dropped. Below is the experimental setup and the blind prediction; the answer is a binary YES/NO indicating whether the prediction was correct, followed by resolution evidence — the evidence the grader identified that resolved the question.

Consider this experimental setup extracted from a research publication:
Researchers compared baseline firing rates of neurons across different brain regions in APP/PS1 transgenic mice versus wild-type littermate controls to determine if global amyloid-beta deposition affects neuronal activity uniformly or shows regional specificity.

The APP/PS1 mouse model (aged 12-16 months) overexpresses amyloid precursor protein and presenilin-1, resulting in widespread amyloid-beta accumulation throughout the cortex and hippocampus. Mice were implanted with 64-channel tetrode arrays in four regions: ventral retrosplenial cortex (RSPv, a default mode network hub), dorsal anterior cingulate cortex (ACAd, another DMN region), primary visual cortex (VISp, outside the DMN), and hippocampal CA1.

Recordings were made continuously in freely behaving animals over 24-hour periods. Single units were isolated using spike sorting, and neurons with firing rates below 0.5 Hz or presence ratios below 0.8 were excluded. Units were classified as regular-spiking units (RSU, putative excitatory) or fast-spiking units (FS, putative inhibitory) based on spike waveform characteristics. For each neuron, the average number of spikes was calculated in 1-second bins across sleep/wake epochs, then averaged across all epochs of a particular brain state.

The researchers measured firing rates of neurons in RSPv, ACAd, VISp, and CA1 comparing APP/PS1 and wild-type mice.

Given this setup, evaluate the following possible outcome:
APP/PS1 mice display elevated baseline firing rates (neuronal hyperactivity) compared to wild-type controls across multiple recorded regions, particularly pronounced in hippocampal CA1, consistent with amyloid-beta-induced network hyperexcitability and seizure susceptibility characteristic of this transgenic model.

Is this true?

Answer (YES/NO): NO